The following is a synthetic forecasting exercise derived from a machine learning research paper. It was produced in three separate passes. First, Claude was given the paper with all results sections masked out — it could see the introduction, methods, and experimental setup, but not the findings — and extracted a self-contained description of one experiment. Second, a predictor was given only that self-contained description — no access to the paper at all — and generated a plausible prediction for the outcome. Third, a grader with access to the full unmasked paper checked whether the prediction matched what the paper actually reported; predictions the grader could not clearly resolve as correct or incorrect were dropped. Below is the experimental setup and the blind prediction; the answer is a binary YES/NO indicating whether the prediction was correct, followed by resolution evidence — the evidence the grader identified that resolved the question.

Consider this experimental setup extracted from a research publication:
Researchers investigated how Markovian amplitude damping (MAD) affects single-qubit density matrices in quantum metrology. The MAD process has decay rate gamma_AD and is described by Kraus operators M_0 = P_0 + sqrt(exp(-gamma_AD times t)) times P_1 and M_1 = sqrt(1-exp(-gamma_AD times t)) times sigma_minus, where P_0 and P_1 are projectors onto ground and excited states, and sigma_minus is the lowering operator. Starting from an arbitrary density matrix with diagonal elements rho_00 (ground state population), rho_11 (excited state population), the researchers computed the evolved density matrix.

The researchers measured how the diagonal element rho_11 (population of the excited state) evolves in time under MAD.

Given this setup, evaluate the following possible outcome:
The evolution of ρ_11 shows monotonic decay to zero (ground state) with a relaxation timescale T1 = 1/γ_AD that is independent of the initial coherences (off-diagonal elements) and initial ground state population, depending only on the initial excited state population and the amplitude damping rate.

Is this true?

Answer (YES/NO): NO